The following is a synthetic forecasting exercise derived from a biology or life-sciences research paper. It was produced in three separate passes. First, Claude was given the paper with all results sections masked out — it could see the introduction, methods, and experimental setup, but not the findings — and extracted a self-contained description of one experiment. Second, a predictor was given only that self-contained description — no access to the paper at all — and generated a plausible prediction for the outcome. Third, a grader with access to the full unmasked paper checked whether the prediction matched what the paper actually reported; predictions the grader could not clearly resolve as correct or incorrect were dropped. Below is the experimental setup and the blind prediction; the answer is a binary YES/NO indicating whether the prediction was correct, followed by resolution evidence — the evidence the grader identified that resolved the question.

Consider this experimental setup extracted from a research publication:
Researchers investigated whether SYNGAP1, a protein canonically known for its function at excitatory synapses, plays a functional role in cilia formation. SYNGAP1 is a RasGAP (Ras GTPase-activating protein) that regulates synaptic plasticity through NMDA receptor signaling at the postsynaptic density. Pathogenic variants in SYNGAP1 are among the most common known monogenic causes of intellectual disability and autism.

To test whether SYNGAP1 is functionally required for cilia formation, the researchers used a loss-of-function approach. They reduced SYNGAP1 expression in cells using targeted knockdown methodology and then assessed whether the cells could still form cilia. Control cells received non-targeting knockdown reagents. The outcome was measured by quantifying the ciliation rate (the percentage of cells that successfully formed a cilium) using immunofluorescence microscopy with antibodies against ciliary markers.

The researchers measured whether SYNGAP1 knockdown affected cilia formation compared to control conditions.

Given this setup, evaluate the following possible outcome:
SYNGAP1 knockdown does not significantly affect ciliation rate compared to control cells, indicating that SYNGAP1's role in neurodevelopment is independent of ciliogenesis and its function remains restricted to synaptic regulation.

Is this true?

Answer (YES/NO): NO